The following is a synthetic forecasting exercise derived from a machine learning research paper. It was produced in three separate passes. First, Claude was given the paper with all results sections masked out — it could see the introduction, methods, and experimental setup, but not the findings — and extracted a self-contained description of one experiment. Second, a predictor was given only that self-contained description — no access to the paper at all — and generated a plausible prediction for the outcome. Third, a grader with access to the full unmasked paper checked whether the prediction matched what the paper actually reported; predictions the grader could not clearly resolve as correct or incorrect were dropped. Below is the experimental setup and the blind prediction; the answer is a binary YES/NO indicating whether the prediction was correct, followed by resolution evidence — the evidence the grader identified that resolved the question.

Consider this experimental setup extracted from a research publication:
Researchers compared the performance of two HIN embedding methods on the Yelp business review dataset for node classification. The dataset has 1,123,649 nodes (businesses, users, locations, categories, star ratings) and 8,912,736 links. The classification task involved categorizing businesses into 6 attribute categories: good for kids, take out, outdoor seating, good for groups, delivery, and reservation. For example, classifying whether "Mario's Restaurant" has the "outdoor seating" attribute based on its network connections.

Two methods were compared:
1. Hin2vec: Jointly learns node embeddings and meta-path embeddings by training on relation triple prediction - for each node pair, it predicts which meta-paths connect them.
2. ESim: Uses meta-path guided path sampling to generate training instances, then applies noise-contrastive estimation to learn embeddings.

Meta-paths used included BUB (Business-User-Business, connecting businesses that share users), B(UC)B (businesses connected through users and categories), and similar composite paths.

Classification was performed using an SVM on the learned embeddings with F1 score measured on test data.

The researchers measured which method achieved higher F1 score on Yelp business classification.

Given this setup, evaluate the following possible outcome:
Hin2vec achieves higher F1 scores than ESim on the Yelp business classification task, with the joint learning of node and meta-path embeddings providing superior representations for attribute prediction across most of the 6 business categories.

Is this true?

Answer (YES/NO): NO